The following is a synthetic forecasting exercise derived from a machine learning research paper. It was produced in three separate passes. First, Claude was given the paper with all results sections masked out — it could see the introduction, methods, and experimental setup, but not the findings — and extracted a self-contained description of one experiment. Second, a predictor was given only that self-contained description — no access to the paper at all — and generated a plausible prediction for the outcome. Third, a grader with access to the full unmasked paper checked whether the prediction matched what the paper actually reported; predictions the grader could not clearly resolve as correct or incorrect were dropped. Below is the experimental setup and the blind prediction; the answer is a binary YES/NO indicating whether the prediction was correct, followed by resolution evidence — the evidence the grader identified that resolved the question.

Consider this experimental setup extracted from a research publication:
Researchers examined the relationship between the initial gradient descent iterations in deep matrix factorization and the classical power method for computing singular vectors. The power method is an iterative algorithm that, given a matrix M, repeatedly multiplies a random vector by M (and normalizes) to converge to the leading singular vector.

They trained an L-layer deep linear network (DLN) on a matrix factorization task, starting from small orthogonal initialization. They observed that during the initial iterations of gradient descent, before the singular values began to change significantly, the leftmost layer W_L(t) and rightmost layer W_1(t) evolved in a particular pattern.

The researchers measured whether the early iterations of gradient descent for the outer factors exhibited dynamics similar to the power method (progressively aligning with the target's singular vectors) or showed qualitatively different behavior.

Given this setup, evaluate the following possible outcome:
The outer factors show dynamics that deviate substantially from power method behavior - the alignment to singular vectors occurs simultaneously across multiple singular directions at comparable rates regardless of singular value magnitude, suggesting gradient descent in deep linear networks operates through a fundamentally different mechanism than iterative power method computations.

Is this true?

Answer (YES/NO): NO